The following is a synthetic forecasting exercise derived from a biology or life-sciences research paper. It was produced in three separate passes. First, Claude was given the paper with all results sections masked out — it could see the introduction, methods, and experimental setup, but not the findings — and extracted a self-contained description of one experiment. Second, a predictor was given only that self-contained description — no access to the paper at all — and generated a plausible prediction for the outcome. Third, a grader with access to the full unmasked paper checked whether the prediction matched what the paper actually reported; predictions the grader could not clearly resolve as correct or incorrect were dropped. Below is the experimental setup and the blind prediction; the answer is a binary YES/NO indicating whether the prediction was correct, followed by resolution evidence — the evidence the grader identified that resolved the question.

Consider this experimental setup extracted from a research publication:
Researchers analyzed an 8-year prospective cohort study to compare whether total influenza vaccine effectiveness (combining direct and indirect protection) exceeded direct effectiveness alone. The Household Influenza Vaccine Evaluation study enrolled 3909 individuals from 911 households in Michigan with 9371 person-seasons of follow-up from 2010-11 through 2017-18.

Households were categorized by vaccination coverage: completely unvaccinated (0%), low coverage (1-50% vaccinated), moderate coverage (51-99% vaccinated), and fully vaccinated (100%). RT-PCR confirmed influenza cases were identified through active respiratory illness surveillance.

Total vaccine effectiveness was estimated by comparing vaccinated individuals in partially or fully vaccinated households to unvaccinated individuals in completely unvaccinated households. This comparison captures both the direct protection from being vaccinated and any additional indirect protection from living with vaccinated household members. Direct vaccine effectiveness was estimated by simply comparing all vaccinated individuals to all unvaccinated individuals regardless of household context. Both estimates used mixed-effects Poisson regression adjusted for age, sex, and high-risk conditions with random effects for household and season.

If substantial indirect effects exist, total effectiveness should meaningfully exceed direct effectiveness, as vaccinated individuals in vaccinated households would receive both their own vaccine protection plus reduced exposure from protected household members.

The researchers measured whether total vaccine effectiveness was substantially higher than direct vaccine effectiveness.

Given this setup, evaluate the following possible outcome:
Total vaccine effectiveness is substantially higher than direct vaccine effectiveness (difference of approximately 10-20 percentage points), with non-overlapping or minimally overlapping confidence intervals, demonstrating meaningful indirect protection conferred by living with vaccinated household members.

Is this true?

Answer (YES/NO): NO